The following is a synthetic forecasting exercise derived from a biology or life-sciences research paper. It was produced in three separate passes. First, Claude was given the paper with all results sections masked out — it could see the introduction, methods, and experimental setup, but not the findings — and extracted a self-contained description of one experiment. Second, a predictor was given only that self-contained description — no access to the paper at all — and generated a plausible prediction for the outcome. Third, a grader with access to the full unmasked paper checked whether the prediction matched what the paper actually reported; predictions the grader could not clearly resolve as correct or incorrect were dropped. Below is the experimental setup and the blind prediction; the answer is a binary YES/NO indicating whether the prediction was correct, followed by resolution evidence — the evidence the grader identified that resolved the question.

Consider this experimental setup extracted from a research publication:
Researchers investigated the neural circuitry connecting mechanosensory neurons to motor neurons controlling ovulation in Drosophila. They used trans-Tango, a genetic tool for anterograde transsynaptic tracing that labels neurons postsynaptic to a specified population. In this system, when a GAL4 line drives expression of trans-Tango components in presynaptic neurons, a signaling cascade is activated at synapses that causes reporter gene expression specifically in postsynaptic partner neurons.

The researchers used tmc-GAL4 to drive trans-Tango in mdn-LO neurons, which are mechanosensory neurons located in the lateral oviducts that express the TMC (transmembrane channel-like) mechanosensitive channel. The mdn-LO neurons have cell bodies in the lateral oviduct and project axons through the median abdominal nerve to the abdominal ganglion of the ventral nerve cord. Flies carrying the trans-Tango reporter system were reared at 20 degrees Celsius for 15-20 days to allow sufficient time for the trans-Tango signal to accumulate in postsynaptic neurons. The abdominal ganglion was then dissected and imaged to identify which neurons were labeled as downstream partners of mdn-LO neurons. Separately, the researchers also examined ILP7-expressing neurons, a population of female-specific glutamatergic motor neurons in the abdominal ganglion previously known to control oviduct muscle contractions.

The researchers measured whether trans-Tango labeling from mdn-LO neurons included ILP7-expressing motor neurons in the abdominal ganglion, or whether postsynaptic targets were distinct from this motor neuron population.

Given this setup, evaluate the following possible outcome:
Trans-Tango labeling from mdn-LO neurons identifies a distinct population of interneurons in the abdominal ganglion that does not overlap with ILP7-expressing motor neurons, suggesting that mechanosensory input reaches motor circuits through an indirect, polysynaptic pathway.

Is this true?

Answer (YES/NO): NO